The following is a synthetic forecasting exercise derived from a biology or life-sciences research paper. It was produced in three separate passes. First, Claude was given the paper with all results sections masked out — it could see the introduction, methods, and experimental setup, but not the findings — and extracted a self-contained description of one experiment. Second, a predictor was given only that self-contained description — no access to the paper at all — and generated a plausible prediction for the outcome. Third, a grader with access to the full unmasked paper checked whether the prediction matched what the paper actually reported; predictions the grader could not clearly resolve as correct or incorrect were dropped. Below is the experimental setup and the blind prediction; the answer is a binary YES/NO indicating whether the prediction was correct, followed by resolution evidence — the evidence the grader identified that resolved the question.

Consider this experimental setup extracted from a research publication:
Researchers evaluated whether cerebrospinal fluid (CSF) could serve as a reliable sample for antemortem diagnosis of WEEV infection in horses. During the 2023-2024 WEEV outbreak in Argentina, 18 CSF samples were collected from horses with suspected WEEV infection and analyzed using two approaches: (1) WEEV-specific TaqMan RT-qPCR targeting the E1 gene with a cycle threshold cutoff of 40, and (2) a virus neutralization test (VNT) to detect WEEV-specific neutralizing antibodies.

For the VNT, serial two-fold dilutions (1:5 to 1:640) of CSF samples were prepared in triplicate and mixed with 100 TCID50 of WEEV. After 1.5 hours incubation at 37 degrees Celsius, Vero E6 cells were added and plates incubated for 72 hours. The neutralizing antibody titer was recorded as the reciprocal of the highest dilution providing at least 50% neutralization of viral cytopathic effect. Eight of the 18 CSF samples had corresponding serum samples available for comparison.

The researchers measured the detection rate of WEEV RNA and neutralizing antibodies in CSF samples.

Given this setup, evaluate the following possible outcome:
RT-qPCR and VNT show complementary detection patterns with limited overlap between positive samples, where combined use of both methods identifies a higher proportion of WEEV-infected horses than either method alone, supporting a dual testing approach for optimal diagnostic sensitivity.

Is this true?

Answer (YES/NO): NO